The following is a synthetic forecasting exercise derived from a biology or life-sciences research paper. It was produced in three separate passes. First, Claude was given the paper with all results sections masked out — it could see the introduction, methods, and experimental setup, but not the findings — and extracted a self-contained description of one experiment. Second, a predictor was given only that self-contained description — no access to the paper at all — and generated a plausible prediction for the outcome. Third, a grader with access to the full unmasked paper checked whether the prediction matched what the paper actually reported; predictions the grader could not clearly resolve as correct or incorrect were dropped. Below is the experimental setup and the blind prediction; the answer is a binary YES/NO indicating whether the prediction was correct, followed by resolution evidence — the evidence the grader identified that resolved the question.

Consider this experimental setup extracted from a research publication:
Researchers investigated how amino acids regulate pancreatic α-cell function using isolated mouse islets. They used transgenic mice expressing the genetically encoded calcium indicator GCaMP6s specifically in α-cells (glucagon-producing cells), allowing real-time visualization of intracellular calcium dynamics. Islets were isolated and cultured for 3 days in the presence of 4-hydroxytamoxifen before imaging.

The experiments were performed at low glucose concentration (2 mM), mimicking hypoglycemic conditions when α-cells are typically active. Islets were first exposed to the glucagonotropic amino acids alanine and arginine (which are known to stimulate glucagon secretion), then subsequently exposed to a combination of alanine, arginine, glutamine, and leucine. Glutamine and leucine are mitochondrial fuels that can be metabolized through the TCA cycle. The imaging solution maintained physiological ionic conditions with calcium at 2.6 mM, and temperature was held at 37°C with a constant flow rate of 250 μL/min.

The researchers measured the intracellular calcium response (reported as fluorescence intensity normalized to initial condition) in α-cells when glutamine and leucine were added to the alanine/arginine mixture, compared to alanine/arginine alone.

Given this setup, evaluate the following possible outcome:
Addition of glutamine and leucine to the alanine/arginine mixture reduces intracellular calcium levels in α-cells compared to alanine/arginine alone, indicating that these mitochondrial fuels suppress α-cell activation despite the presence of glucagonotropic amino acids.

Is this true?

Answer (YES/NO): YES